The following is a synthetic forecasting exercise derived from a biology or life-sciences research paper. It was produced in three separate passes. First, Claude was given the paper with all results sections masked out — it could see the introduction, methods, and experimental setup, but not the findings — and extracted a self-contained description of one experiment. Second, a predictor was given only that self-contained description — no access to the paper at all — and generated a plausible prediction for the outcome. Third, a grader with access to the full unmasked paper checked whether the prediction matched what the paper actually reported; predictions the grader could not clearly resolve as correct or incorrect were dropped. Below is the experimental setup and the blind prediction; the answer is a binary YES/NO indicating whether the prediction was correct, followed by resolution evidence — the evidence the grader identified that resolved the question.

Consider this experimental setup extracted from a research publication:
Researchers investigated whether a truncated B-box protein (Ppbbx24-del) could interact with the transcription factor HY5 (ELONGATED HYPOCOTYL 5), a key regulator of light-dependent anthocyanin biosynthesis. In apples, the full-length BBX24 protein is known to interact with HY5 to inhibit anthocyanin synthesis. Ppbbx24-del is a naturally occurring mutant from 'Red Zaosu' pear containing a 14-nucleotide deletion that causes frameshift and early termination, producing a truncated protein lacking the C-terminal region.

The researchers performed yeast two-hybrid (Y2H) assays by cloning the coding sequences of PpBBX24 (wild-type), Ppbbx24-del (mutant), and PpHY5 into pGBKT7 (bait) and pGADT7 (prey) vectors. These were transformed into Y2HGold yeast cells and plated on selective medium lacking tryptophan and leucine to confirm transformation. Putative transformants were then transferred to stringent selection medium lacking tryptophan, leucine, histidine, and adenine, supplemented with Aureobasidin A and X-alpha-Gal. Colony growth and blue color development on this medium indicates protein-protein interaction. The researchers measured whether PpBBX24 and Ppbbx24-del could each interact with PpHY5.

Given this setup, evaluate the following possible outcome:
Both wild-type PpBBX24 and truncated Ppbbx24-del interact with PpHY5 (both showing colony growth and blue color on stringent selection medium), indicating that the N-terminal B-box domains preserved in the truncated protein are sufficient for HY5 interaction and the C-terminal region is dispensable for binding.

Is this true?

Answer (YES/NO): NO